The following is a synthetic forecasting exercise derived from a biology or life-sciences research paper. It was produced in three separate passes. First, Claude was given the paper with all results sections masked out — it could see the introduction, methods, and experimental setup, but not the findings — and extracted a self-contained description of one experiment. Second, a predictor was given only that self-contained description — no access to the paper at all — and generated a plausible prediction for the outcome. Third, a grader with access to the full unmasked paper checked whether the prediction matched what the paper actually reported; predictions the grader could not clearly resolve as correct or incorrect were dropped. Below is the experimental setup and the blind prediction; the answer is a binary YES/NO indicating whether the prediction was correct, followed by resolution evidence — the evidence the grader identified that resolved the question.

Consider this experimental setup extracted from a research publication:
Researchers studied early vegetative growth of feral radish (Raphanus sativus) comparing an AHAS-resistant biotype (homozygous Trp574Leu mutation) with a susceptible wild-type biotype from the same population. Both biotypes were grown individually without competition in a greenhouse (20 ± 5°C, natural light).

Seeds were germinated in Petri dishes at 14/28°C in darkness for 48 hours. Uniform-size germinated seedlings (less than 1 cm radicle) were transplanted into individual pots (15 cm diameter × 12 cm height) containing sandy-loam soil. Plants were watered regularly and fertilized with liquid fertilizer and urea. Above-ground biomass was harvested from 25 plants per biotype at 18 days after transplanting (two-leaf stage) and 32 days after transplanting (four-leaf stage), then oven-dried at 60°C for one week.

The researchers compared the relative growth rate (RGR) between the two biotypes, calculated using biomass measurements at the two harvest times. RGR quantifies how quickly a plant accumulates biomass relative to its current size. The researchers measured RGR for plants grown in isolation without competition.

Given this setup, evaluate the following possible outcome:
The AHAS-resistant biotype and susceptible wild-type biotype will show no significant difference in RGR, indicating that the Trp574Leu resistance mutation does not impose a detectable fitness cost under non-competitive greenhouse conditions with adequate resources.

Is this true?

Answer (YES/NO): YES